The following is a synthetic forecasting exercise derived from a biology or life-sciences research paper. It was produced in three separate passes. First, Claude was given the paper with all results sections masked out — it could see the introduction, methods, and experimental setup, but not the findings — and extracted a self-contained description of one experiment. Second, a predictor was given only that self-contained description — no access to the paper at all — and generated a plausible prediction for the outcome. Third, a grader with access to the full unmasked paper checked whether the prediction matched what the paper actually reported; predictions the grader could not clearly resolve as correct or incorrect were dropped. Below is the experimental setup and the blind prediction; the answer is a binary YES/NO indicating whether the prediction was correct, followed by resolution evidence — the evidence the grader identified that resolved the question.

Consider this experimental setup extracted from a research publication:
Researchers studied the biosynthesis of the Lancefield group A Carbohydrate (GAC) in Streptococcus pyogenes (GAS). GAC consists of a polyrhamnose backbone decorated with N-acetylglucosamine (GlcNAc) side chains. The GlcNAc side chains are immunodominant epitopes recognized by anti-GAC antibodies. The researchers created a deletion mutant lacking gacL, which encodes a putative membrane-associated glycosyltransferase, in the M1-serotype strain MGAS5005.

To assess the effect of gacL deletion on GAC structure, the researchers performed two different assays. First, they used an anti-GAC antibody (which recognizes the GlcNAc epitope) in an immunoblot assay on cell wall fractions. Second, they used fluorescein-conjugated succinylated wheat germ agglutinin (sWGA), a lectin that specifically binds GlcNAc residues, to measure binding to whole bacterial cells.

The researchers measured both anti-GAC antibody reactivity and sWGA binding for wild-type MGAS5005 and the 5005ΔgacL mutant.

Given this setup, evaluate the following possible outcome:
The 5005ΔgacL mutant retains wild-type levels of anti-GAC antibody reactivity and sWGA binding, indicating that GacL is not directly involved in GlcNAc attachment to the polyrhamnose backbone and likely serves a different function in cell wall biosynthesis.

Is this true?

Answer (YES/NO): NO